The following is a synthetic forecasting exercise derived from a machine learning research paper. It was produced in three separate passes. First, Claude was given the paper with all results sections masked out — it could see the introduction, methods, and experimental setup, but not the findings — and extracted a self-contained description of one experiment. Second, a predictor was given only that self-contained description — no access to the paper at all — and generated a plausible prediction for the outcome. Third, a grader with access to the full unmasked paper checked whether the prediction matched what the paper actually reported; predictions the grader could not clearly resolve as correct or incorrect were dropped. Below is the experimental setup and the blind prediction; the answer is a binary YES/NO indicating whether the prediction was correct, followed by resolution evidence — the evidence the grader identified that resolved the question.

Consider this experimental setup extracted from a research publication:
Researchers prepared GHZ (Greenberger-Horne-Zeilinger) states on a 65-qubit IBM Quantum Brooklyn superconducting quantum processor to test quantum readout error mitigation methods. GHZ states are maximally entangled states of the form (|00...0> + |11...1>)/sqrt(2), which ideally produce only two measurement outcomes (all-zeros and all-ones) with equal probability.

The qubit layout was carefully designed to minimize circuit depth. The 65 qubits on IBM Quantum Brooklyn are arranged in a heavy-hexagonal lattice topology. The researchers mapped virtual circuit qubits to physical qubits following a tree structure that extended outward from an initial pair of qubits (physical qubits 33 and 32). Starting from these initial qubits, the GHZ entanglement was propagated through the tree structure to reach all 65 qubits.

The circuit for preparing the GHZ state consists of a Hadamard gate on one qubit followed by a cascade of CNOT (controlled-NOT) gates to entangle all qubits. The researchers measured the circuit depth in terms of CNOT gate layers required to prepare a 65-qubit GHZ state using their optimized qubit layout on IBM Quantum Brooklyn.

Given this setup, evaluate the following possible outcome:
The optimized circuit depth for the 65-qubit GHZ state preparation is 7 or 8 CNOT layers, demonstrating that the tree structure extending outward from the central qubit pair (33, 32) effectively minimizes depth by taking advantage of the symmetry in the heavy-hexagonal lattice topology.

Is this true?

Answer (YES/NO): NO